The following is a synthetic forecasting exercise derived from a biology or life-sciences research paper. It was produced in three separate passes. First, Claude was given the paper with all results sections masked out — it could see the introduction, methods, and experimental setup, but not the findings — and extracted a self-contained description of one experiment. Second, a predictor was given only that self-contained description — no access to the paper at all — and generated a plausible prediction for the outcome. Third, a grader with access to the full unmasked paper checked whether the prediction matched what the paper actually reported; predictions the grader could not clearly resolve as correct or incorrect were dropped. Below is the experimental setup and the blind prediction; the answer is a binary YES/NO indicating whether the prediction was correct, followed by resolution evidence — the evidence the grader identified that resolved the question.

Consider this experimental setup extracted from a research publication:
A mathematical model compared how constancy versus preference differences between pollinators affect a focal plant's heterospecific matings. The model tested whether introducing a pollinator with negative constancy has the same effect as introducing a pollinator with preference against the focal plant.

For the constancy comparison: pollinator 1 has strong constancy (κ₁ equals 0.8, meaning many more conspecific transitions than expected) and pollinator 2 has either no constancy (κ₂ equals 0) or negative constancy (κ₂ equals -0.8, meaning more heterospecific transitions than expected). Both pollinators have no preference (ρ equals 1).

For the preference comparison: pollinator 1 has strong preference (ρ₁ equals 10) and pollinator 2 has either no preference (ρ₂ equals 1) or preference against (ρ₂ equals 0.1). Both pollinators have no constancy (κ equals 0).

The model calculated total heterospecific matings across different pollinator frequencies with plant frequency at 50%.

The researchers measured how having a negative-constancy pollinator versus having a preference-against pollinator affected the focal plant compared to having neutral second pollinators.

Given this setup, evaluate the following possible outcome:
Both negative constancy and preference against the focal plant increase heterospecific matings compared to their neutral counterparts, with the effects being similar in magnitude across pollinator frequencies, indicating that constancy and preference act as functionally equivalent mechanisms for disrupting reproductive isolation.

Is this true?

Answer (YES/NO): NO